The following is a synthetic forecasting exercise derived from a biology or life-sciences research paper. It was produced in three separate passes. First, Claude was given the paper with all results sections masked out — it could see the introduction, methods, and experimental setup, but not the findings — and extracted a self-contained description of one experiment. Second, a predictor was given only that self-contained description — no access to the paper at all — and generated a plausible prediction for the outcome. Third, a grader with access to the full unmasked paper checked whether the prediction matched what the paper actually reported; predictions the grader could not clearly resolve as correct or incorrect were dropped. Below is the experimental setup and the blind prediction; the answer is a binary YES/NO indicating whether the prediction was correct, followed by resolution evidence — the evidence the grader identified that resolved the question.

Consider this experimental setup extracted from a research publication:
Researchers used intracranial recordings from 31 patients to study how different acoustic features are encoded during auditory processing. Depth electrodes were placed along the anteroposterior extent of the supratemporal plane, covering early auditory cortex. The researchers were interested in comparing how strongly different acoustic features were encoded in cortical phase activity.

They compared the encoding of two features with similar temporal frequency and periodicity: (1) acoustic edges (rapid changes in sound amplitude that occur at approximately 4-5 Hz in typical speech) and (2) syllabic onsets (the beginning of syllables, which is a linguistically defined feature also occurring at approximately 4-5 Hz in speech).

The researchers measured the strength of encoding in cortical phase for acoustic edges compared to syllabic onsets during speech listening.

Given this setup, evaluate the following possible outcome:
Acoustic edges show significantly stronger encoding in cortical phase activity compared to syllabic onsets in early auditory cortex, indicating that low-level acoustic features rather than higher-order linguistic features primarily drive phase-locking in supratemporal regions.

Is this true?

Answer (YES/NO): YES